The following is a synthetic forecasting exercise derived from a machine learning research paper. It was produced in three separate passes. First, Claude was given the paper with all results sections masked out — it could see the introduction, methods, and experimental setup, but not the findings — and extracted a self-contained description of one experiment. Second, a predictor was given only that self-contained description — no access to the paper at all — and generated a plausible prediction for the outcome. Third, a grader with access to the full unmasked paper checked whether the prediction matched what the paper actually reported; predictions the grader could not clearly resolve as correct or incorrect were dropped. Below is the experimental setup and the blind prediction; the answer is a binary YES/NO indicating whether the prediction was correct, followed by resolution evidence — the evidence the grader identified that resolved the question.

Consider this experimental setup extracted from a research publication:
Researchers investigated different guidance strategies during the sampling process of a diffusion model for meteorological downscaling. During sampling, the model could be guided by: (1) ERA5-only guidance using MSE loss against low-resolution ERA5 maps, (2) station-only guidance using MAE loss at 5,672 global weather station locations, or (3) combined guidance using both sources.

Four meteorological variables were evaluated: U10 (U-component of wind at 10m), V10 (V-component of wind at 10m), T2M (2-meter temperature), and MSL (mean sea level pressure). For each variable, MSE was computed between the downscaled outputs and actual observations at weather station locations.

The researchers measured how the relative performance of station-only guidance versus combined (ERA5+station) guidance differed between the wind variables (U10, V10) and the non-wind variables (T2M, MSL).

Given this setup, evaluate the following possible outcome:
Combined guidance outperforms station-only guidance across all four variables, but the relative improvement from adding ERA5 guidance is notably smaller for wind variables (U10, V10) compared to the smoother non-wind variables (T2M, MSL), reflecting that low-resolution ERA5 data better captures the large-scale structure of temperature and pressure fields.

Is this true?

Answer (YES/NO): NO